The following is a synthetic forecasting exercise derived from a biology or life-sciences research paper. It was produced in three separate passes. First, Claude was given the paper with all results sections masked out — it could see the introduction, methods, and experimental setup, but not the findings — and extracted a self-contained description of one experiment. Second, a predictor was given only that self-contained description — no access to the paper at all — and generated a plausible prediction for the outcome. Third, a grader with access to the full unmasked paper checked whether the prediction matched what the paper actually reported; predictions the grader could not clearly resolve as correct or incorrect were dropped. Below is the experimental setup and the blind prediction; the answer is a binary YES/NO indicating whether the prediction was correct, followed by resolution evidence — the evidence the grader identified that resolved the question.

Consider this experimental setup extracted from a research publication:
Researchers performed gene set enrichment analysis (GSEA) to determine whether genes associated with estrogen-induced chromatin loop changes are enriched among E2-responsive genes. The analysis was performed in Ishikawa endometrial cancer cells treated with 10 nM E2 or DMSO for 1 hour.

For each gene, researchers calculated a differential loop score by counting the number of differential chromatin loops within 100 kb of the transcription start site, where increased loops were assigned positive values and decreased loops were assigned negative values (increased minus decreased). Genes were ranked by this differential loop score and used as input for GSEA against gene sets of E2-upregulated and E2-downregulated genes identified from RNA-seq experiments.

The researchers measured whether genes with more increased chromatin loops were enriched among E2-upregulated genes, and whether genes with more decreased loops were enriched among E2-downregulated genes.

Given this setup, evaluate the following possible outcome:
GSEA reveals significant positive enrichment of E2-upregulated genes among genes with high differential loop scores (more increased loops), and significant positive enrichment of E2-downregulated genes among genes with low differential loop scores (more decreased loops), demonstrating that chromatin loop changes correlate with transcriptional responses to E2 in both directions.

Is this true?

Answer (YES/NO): NO